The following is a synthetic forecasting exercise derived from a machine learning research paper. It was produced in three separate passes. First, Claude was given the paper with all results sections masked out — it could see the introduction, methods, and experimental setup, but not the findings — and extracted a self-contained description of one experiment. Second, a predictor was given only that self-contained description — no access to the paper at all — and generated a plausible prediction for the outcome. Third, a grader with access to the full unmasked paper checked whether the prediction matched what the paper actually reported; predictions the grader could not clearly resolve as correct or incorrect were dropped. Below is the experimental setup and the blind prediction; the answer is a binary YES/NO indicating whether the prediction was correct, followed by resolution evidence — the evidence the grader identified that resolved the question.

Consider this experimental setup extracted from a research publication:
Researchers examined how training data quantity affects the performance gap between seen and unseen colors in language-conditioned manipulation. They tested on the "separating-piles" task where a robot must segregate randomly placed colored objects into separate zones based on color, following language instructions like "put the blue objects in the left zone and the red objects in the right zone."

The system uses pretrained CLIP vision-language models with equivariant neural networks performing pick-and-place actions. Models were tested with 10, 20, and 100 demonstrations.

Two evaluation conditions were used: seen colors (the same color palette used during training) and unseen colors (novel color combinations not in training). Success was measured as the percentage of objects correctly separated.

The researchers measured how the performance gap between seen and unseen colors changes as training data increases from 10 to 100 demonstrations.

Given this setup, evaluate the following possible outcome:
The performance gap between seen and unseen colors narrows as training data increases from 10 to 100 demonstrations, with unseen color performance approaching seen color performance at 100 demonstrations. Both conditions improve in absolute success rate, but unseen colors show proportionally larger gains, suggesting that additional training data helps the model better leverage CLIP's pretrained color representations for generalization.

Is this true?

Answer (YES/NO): NO